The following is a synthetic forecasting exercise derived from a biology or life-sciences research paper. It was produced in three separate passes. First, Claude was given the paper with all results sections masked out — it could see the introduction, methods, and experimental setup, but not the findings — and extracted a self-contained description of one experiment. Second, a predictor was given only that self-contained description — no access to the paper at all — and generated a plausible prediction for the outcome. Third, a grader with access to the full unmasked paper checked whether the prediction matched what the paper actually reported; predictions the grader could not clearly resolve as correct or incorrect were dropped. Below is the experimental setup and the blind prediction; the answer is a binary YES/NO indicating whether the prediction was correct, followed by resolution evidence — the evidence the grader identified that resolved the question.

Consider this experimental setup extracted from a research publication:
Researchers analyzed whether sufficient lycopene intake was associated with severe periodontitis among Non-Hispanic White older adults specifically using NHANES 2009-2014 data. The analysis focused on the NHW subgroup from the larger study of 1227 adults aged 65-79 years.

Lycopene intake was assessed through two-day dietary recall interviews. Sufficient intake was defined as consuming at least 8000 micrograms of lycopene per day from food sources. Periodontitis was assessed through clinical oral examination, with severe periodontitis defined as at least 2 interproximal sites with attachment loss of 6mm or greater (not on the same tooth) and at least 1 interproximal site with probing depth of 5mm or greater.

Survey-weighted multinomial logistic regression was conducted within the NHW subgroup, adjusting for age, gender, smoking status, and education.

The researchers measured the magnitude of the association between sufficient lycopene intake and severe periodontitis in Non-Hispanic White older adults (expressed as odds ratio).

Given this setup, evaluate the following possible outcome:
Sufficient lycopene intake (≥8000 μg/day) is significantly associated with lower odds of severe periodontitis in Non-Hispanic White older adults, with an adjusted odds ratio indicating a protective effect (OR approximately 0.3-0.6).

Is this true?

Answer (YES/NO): NO